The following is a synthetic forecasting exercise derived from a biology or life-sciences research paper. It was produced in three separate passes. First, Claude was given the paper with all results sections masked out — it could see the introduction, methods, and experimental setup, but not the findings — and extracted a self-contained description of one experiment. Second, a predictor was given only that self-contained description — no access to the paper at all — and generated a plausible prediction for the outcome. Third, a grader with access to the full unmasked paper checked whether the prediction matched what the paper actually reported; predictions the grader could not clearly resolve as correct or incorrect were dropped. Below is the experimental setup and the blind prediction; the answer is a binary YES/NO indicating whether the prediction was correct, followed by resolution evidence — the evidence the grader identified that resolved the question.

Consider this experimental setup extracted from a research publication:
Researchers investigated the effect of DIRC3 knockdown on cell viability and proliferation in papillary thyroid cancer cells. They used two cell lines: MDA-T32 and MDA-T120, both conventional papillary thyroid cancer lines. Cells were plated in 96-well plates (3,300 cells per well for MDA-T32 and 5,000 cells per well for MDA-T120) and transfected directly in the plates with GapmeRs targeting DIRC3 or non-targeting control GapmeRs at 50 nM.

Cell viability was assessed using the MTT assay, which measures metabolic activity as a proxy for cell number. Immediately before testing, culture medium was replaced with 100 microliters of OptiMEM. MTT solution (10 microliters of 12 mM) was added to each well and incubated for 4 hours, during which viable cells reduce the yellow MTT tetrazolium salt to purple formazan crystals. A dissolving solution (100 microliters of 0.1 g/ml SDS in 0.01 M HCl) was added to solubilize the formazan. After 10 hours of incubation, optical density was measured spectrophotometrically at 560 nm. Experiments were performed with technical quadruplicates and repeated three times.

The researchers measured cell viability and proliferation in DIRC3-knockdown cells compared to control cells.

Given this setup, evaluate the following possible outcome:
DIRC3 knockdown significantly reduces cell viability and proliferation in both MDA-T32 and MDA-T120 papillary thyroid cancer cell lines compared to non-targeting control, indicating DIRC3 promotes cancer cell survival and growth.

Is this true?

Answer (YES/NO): YES